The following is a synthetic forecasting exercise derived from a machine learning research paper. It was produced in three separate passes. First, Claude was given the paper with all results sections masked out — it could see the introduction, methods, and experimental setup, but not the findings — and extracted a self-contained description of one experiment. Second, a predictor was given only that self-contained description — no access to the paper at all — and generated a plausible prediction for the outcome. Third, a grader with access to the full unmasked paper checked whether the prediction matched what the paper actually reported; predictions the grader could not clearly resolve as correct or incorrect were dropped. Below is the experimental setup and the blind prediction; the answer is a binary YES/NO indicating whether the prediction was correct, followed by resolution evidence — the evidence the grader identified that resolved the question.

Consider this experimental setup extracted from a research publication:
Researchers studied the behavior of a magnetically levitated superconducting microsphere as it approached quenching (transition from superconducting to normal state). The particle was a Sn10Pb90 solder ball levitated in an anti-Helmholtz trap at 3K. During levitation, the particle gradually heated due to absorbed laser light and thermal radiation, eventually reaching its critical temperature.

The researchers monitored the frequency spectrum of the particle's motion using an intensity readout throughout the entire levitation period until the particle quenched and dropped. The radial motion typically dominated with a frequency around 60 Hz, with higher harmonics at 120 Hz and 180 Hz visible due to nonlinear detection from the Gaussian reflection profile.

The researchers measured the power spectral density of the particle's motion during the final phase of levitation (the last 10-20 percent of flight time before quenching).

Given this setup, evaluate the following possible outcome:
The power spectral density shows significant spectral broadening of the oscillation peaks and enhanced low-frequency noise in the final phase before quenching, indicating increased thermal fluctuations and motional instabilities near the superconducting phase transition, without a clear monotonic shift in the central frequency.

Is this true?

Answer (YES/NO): NO